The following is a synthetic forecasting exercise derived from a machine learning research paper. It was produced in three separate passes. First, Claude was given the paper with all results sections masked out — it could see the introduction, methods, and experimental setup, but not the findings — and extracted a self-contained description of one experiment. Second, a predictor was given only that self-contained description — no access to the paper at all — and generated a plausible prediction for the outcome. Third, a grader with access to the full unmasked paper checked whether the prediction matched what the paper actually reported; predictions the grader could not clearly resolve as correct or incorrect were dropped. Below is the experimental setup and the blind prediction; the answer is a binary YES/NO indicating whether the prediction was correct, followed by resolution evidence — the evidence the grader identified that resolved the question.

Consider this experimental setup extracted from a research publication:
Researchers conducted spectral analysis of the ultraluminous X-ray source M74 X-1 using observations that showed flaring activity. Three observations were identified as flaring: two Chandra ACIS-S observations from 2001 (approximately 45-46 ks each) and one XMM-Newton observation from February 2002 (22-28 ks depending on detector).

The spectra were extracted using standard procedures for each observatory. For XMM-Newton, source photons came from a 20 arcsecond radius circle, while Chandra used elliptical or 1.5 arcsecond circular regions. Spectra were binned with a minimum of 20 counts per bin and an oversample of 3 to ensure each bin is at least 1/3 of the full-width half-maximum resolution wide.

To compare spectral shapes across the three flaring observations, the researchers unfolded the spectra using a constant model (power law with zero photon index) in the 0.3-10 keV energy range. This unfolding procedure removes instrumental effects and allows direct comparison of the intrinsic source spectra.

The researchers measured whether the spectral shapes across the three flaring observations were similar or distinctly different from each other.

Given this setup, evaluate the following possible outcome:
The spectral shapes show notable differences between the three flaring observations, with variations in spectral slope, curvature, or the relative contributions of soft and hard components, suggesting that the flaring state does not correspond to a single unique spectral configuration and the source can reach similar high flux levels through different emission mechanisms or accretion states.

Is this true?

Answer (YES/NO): NO